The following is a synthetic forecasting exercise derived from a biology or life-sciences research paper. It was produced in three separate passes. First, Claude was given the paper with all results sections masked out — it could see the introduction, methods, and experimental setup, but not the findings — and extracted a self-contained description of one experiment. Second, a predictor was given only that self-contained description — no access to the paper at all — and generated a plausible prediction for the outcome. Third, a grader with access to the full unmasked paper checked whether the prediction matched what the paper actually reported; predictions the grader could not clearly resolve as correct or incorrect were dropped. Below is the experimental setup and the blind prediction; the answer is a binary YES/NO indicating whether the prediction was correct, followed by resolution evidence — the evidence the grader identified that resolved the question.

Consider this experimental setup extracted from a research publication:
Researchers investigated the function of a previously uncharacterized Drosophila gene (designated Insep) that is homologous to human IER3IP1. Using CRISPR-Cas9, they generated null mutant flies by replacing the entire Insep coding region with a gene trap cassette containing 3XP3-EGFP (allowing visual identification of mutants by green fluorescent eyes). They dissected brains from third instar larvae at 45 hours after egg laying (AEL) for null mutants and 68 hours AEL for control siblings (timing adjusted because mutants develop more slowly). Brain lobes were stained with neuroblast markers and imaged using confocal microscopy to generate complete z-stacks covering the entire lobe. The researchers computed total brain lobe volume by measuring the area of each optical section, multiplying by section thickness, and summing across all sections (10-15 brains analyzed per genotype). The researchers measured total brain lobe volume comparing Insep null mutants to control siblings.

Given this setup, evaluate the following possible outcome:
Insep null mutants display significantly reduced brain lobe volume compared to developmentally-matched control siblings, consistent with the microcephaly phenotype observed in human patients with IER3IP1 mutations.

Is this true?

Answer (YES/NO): YES